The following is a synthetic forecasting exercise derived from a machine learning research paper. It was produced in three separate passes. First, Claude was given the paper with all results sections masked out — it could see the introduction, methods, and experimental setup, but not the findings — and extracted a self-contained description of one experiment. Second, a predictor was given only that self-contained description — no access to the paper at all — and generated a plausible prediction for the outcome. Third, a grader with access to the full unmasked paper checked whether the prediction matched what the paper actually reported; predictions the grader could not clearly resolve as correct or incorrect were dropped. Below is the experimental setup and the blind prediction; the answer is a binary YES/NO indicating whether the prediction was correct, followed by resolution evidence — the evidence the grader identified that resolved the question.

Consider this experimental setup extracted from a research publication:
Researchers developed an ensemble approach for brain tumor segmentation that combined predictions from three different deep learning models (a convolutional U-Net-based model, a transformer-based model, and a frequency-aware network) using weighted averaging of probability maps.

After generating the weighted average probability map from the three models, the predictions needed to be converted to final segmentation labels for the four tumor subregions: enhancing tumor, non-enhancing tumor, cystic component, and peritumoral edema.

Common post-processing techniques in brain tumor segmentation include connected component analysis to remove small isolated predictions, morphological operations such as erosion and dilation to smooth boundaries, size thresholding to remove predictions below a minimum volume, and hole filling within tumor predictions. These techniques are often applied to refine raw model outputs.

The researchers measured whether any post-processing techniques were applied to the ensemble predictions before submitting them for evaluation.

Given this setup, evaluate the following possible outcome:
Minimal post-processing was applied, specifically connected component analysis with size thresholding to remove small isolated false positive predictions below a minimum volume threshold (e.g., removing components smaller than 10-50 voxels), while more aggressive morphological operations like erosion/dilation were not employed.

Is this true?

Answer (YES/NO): NO